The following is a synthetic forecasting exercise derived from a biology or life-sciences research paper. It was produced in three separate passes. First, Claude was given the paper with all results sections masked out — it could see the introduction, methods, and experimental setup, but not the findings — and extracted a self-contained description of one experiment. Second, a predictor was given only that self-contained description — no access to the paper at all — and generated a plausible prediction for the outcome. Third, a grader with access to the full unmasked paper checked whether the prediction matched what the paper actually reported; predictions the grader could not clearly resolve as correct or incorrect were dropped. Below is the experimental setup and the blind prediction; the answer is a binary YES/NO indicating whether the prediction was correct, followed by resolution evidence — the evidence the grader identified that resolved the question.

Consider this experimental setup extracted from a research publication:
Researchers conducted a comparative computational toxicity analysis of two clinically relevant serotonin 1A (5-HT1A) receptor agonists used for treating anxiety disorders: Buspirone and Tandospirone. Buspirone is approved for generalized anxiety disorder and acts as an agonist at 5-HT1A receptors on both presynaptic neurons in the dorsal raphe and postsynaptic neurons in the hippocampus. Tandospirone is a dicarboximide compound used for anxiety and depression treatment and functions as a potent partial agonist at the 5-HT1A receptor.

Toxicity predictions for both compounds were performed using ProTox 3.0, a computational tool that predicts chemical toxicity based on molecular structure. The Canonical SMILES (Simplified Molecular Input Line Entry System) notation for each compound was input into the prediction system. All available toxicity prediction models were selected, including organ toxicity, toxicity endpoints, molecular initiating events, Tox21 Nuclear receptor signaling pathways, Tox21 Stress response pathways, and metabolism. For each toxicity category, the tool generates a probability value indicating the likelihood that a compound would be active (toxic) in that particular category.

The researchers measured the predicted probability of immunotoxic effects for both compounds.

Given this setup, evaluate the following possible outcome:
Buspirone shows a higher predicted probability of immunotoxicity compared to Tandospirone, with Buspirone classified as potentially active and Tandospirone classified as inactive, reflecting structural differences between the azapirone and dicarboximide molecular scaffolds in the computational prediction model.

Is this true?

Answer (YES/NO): NO